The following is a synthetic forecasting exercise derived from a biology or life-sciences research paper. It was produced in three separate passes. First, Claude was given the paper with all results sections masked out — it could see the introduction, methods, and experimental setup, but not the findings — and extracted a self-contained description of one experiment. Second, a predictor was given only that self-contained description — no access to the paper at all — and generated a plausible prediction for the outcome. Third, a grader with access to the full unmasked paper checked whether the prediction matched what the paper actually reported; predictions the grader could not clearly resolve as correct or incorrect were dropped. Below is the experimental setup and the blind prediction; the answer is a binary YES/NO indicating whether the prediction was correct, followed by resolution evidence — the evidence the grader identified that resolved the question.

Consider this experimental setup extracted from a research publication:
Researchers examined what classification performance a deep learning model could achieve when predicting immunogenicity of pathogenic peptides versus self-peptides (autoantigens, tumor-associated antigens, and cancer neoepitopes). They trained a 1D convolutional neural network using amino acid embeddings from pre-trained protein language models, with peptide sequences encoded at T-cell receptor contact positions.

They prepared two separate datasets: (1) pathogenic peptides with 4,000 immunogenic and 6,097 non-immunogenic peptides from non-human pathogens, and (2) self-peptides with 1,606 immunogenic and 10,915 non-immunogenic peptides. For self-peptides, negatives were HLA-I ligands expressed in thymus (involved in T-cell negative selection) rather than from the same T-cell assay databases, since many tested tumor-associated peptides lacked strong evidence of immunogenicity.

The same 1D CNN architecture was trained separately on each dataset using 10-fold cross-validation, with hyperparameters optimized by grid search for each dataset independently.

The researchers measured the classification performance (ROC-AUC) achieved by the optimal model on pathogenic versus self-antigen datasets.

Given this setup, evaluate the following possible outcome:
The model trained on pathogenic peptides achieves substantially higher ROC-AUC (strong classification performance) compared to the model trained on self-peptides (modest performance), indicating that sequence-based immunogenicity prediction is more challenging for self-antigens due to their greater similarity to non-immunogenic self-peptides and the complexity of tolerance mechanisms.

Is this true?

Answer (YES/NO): NO